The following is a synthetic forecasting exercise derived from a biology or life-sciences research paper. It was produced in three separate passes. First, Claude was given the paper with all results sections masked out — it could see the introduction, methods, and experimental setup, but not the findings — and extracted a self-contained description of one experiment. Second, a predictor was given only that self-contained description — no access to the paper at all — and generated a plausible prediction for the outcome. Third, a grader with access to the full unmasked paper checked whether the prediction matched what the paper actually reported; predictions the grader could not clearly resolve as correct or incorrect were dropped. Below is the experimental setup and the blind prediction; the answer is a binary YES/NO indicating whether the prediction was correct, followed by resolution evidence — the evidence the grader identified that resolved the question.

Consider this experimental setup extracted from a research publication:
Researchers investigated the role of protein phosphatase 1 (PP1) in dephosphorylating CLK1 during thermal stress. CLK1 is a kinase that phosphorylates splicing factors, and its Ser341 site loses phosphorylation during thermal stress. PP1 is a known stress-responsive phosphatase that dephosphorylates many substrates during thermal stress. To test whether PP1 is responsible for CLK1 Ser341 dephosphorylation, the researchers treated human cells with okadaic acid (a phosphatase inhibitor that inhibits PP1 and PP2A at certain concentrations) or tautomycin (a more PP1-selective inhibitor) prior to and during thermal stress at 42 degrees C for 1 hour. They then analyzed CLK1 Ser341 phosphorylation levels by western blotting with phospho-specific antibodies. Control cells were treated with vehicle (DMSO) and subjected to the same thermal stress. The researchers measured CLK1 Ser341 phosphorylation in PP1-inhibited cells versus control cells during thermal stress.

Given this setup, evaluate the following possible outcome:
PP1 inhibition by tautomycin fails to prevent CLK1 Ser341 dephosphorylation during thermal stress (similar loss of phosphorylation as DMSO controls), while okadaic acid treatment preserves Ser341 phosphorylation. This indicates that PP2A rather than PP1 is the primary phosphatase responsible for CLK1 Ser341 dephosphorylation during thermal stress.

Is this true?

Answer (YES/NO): NO